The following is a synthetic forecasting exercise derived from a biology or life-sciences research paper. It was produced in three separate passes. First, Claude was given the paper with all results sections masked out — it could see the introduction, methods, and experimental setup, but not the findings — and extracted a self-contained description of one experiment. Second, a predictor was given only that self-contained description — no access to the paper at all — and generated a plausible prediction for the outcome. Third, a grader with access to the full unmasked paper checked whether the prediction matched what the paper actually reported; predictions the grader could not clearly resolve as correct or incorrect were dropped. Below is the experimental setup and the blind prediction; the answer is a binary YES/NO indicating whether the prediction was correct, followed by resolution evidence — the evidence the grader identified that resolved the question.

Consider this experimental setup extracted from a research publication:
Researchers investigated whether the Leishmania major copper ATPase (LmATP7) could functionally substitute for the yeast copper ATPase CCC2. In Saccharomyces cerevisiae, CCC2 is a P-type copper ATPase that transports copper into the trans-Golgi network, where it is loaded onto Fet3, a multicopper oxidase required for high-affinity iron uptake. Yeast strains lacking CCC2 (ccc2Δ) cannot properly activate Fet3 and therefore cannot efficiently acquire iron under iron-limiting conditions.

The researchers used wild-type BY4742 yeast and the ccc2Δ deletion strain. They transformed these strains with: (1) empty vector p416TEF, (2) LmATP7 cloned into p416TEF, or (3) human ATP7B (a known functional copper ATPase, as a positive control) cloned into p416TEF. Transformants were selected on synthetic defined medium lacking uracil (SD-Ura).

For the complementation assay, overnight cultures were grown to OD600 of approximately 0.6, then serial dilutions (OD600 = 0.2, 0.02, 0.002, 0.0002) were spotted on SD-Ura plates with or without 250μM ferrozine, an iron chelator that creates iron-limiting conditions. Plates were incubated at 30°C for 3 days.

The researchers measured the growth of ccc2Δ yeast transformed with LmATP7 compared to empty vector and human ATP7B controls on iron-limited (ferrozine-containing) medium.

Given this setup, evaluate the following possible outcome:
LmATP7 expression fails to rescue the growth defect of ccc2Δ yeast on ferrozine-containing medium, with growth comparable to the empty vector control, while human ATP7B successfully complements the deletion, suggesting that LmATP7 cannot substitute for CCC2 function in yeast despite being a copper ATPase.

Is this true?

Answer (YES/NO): NO